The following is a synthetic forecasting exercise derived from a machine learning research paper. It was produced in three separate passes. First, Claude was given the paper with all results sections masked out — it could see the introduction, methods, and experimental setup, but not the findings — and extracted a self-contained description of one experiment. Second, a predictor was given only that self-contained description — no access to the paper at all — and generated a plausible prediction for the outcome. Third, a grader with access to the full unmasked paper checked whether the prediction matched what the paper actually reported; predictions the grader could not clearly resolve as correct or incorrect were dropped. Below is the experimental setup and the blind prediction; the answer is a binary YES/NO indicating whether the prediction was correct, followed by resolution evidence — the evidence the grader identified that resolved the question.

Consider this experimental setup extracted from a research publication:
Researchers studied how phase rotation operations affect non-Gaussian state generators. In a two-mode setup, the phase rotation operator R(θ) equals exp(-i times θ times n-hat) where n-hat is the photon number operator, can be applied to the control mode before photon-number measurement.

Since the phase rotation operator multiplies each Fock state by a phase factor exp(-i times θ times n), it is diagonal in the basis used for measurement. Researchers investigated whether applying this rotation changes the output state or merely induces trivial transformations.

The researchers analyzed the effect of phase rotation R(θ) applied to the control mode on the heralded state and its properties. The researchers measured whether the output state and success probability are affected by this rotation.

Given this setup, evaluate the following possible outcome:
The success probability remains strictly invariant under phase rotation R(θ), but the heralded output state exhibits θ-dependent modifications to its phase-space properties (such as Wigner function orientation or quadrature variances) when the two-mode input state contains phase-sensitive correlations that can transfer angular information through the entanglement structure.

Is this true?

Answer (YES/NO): NO